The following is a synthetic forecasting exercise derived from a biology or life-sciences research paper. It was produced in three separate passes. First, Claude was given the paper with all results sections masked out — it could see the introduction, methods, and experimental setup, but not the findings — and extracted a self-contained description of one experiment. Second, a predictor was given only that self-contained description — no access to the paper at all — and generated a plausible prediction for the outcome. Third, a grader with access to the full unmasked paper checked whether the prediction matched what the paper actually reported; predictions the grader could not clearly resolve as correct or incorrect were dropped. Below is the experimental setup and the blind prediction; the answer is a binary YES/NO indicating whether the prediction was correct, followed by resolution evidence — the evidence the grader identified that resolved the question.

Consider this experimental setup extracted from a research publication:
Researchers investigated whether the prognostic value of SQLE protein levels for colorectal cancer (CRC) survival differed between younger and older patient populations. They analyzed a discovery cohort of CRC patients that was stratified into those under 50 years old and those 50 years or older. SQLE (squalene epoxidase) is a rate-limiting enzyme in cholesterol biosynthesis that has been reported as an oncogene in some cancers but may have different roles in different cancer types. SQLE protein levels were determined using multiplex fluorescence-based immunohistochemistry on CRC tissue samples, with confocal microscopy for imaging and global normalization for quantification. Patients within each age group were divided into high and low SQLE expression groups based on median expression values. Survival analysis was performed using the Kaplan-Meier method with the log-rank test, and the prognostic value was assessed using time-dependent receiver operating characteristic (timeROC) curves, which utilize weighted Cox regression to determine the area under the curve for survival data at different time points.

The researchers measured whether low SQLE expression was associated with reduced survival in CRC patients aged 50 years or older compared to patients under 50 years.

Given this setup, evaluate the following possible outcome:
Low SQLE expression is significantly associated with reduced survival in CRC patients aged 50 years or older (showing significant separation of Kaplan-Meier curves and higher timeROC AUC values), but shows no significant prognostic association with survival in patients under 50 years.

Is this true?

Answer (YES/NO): YES